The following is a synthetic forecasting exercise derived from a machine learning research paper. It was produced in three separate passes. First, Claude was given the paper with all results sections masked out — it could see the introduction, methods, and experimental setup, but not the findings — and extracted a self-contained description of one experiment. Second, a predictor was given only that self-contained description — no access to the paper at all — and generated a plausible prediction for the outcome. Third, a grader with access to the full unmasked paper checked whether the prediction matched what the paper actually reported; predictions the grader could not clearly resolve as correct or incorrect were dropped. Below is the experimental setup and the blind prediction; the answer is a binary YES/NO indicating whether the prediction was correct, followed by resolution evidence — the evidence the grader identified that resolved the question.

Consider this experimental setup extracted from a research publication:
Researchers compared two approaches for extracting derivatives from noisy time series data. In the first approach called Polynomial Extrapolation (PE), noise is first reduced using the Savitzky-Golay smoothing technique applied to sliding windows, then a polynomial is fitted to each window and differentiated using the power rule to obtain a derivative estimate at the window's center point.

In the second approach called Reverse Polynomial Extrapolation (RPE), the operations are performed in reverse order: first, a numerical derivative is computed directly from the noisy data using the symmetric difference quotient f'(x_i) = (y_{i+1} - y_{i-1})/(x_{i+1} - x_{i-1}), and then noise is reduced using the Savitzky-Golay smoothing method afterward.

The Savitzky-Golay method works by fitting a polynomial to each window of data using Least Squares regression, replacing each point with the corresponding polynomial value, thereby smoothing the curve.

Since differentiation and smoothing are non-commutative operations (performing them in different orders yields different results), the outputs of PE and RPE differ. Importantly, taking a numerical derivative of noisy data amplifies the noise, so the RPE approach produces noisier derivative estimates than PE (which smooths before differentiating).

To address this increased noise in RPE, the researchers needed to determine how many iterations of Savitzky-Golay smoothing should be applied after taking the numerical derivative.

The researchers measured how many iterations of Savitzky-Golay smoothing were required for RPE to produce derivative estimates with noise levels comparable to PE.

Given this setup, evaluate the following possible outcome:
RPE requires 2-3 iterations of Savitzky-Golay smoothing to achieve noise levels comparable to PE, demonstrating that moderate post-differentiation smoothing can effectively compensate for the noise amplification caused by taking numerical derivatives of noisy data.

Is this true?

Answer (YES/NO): YES